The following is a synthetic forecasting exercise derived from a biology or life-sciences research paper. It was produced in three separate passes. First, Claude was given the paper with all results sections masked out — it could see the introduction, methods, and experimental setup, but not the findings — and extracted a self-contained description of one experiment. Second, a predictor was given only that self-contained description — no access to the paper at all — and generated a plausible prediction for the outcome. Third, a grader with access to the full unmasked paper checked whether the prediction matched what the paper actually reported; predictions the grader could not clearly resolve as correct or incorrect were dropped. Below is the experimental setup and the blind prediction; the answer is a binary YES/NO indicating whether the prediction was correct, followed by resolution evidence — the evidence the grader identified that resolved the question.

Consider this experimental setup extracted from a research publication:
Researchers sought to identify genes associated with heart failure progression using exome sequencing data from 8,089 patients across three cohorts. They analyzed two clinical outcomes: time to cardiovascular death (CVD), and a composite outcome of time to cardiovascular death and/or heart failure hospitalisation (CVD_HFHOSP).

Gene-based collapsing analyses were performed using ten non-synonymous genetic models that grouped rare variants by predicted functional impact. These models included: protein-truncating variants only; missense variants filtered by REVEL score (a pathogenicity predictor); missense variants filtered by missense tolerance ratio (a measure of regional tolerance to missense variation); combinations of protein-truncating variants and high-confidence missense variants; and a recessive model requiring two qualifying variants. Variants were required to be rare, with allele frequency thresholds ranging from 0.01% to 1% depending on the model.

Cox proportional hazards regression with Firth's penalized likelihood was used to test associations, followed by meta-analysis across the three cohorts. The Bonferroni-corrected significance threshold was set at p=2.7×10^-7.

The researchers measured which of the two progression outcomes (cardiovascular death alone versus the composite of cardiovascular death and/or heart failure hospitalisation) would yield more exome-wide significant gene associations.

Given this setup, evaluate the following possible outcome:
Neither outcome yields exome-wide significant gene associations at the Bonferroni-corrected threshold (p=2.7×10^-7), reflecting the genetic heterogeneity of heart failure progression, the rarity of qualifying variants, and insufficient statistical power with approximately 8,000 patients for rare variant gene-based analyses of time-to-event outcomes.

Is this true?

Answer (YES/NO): NO